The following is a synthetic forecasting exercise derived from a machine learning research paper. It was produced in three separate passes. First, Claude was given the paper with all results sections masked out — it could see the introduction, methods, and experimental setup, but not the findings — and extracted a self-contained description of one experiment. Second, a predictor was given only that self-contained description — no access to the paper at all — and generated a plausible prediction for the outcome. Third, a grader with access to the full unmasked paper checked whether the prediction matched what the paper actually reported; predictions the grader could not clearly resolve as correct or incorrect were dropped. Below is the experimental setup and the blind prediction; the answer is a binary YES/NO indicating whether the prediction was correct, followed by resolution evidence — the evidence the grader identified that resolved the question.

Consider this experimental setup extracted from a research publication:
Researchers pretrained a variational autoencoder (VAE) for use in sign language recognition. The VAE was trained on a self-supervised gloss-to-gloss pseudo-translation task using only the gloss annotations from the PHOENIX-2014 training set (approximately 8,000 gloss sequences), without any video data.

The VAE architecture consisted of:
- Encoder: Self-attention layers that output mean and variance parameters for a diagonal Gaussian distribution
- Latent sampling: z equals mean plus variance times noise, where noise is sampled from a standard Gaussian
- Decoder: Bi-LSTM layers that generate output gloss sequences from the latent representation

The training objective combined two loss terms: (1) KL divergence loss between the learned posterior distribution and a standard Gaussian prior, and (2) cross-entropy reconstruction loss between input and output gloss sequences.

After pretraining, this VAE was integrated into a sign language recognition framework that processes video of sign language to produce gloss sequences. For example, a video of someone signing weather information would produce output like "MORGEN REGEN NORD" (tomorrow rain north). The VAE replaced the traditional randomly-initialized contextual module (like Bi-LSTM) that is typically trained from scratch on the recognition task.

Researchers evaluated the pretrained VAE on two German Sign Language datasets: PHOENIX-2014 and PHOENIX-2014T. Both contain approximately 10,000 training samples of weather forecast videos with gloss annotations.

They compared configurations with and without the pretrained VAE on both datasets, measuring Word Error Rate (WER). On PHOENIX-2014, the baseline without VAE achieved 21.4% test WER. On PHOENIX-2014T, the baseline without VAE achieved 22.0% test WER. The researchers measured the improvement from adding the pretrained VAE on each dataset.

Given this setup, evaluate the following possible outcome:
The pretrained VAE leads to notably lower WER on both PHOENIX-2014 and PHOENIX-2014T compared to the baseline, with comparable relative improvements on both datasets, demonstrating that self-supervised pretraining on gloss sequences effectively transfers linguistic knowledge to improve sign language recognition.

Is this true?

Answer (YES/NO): NO